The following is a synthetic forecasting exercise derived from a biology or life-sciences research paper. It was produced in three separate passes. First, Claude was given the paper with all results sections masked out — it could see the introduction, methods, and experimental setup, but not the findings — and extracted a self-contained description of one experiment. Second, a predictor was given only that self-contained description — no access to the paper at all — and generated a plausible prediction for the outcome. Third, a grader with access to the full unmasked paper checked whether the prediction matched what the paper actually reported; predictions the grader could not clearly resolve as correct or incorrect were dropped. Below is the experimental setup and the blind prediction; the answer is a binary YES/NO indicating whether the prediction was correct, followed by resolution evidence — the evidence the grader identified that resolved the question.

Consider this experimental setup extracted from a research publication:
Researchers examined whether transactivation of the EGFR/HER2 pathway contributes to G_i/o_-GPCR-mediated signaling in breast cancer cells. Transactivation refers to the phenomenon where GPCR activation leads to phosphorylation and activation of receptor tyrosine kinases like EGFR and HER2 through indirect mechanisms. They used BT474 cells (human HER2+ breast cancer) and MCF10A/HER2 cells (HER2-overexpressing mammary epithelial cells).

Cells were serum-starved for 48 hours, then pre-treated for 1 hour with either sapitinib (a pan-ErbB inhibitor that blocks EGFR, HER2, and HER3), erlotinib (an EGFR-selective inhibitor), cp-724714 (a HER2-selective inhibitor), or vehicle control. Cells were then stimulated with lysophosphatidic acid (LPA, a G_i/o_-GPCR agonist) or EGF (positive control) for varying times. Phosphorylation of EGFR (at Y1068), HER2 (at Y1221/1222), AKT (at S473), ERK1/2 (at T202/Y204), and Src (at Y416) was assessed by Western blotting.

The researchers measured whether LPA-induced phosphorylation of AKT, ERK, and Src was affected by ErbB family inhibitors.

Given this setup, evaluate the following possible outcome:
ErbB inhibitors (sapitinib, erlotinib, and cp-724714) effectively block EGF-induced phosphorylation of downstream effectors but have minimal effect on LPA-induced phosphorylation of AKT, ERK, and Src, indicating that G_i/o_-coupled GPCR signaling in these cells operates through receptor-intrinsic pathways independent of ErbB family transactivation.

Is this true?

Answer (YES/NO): NO